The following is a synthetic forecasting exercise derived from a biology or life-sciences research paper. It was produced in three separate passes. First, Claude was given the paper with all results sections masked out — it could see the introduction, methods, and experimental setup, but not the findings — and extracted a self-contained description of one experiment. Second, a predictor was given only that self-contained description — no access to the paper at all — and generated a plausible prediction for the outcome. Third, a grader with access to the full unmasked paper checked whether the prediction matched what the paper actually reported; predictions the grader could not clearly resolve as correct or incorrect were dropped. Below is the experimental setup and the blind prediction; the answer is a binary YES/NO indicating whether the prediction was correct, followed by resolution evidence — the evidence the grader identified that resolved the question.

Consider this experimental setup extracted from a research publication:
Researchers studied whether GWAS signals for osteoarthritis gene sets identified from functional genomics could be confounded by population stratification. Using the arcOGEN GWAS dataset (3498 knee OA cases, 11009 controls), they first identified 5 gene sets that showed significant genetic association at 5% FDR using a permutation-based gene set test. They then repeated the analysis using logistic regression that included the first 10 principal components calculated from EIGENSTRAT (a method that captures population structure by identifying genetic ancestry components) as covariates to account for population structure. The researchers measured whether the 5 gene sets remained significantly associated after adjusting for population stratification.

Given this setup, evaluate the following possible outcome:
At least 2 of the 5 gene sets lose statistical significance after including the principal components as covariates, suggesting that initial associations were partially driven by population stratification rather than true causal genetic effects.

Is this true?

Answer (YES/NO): NO